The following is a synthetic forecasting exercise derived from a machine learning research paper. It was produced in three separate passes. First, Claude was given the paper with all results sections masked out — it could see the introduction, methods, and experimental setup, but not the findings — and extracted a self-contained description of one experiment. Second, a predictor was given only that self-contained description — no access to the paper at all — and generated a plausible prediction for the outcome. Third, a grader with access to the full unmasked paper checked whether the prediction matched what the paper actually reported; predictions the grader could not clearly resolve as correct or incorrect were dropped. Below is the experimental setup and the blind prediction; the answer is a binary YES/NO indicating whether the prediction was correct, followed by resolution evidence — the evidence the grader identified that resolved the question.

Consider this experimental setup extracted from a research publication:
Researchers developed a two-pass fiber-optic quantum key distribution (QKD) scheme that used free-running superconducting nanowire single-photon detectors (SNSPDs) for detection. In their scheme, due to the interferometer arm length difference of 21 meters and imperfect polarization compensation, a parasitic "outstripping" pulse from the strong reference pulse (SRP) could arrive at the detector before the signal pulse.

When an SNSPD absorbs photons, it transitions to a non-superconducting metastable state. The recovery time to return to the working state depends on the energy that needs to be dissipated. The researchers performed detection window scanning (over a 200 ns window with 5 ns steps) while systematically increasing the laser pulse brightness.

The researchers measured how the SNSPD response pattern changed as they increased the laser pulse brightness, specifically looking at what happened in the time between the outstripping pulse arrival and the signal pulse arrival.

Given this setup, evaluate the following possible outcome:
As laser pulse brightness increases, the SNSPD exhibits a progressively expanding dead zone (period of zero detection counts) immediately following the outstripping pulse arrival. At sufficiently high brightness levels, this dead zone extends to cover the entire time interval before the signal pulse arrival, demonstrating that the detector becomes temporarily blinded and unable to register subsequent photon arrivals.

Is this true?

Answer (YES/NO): NO